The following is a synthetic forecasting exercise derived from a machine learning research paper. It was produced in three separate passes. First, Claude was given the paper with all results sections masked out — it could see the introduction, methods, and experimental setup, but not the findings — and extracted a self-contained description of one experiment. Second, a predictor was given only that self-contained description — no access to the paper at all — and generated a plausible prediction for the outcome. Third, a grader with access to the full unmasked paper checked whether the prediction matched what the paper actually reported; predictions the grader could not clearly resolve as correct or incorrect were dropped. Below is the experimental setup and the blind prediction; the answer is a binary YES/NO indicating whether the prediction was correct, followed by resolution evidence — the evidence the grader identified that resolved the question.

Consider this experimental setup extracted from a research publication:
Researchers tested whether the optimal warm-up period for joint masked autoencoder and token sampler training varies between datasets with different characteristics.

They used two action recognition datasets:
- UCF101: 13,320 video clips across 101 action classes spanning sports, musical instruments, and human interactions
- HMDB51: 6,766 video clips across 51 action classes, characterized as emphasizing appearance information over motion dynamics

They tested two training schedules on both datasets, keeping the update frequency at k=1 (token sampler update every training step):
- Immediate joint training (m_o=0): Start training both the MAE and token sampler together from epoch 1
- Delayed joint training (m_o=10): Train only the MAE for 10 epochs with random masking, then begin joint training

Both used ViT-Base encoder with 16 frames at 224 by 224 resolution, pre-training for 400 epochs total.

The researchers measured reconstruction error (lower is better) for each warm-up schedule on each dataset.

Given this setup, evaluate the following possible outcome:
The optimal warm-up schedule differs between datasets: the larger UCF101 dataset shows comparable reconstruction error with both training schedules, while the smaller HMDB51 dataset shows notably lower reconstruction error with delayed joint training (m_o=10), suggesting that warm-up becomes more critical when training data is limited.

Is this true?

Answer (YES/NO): NO